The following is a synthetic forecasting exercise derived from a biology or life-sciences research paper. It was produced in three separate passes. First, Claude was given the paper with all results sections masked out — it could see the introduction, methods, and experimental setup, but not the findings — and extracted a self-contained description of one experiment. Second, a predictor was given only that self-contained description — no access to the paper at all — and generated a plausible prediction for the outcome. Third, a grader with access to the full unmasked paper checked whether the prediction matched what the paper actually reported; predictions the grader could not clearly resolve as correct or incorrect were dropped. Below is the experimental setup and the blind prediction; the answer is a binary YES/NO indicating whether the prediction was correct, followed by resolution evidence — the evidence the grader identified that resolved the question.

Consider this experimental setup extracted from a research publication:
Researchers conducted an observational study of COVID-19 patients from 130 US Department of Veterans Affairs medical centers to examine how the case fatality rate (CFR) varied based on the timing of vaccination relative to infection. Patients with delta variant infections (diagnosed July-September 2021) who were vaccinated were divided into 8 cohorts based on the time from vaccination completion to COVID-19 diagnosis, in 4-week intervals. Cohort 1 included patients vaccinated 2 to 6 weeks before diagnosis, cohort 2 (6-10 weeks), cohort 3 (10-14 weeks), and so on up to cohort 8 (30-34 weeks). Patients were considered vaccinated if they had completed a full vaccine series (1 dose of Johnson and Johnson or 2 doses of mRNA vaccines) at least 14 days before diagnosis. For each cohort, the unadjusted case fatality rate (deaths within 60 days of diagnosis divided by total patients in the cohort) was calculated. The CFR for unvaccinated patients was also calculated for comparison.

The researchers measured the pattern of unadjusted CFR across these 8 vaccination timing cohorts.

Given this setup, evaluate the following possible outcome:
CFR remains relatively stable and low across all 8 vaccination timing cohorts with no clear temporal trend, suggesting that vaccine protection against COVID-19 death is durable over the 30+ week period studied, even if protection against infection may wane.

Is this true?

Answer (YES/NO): NO